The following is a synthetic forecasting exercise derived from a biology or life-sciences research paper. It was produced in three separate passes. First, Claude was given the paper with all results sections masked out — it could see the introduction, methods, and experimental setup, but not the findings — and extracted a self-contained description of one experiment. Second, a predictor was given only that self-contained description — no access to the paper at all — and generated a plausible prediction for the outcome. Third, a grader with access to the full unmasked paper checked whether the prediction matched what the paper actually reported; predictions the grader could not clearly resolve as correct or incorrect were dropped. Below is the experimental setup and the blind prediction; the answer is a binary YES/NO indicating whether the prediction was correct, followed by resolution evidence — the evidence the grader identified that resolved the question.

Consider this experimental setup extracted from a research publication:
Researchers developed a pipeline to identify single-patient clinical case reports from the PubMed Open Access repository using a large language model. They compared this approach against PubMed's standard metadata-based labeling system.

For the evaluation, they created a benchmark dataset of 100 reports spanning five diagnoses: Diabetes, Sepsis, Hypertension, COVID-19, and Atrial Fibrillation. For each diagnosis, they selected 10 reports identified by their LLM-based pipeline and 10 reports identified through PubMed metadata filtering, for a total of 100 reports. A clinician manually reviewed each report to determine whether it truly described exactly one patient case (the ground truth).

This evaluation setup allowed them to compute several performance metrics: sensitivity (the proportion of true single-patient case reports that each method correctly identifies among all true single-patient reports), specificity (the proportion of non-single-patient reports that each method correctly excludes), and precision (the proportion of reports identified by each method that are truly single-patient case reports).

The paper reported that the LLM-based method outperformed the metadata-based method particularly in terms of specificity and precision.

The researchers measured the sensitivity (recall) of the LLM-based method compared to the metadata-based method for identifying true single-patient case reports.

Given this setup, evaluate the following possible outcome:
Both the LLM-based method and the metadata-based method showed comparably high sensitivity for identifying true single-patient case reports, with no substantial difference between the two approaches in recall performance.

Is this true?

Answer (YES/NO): YES